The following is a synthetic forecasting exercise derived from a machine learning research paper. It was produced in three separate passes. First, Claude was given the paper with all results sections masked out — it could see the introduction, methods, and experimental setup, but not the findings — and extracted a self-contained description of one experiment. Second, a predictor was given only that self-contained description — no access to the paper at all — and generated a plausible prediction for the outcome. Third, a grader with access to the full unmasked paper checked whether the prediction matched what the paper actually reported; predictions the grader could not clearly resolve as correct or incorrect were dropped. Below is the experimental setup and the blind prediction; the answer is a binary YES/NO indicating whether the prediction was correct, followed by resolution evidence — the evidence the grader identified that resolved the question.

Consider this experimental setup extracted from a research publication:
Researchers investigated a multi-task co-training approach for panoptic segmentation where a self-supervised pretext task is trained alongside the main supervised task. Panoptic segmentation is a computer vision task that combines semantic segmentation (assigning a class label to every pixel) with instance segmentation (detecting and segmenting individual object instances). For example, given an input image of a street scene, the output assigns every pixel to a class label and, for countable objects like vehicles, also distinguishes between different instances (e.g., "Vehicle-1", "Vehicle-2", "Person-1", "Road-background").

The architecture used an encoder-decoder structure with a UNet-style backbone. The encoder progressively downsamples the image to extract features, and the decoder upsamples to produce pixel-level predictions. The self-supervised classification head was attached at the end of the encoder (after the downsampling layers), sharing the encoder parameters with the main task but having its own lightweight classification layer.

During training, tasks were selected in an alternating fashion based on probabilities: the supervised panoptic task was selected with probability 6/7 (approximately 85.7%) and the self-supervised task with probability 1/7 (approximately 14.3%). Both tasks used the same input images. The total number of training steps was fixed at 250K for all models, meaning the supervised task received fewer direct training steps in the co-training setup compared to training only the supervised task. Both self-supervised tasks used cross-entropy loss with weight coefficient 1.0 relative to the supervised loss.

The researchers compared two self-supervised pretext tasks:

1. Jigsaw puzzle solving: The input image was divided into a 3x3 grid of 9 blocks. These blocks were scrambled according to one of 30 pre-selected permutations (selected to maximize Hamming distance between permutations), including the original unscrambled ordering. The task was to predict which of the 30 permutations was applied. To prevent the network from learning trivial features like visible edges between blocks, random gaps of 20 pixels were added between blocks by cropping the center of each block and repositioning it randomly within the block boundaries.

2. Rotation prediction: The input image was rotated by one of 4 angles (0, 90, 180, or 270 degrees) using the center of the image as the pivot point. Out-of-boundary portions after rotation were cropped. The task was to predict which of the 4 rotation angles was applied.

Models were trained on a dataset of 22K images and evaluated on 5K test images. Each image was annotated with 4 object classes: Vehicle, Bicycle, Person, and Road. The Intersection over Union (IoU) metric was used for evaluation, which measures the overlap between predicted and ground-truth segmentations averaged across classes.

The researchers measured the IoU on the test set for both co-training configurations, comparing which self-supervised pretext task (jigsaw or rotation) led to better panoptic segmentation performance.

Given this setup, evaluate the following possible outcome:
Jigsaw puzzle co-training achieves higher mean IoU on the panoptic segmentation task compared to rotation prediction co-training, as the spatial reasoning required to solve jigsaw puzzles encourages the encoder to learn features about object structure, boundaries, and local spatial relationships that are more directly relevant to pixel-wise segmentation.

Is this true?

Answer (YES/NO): NO